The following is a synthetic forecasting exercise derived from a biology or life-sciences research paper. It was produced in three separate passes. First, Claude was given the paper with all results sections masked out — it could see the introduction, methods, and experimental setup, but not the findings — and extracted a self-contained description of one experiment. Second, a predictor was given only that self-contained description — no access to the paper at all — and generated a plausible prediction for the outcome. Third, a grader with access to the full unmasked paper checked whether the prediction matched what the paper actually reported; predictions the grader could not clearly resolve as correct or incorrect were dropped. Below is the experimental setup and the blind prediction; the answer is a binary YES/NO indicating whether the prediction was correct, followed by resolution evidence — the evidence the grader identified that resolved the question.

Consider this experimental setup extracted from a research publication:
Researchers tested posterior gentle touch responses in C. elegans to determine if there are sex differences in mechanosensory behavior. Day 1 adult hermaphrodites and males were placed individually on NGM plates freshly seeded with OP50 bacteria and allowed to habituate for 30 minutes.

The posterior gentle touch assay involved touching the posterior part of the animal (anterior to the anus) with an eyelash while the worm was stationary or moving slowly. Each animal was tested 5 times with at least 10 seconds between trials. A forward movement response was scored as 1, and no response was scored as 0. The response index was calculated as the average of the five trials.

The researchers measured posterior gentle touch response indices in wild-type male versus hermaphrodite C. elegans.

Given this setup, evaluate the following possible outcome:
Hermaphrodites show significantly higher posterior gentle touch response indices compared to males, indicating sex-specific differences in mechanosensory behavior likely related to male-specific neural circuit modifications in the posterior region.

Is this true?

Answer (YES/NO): NO